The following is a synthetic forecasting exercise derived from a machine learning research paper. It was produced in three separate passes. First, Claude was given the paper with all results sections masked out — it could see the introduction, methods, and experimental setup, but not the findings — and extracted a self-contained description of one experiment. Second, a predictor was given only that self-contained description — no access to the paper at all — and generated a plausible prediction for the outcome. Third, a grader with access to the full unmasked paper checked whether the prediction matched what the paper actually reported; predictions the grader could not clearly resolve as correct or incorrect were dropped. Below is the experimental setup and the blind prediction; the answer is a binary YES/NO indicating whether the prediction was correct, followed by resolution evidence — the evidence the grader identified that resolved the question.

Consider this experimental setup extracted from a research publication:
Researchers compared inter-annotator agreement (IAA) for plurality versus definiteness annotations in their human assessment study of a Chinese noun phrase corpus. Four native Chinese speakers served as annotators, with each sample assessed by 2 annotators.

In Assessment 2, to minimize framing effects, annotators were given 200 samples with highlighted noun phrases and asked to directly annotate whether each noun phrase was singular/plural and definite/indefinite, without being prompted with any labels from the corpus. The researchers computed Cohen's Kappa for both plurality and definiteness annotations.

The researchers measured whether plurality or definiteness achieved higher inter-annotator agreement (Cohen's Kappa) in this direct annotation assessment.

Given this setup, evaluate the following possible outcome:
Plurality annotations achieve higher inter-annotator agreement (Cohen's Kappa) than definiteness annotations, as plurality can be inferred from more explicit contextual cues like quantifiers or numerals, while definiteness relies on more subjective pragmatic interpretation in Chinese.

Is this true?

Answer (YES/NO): YES